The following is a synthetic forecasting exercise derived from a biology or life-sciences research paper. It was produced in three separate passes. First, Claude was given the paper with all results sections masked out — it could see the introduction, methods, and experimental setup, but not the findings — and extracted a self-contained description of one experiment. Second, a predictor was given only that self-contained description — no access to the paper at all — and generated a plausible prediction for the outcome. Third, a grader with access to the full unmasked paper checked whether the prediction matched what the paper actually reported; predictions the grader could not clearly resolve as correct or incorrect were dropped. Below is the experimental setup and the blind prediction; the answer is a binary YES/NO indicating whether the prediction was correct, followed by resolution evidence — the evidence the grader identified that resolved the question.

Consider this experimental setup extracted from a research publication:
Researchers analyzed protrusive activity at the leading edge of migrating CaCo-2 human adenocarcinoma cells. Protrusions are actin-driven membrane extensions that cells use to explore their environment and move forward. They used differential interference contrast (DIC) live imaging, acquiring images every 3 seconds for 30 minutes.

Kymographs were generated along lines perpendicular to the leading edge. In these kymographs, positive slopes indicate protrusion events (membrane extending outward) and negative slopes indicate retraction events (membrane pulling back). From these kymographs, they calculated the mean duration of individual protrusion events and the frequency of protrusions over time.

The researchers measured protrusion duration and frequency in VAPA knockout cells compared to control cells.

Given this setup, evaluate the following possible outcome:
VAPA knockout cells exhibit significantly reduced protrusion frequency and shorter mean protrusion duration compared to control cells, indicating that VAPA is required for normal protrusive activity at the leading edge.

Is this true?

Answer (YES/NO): NO